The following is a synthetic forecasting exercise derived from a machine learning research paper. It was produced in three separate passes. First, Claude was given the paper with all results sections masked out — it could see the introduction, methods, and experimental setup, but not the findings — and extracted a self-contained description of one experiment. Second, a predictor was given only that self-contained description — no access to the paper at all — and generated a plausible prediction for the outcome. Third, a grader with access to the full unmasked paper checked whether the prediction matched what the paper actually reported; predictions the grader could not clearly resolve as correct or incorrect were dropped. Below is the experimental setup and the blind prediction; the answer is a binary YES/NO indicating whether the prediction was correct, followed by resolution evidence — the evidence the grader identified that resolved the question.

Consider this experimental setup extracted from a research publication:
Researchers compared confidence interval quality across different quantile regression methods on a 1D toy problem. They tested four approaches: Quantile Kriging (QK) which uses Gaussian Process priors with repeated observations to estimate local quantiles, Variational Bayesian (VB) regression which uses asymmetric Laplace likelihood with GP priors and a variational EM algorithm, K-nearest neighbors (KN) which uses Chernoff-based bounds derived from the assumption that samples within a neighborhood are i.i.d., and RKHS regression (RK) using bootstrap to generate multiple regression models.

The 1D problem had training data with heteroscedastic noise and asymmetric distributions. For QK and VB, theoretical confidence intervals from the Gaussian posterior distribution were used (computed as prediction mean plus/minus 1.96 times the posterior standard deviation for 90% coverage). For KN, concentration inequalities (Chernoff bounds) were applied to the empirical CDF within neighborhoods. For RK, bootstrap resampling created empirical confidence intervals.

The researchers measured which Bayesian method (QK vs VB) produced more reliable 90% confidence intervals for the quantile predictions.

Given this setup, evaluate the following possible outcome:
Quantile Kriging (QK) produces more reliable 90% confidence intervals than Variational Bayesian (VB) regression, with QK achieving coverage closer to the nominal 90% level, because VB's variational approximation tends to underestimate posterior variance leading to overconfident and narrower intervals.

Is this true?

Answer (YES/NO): YES